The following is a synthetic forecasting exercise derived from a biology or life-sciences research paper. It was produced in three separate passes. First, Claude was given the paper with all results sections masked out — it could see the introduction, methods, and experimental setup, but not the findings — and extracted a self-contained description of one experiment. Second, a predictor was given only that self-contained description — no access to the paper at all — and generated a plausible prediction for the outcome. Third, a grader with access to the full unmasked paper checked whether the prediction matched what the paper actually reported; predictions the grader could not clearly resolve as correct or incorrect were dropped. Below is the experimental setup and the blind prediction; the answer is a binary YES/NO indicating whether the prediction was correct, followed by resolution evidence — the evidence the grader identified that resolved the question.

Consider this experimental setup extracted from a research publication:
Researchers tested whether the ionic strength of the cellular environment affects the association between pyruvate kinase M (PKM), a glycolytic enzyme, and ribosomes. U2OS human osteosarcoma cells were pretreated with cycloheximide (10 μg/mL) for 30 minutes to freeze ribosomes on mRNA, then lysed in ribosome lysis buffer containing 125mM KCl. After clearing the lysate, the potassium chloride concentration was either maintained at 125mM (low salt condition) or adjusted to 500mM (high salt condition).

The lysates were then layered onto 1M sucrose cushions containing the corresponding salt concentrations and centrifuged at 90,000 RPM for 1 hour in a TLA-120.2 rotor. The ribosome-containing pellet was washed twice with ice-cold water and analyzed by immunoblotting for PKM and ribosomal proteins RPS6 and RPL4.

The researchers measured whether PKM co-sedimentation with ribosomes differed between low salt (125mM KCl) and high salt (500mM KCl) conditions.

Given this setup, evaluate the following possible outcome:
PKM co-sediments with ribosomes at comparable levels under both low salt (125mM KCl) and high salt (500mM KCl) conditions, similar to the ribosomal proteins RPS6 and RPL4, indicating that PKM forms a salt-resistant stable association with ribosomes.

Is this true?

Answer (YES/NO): NO